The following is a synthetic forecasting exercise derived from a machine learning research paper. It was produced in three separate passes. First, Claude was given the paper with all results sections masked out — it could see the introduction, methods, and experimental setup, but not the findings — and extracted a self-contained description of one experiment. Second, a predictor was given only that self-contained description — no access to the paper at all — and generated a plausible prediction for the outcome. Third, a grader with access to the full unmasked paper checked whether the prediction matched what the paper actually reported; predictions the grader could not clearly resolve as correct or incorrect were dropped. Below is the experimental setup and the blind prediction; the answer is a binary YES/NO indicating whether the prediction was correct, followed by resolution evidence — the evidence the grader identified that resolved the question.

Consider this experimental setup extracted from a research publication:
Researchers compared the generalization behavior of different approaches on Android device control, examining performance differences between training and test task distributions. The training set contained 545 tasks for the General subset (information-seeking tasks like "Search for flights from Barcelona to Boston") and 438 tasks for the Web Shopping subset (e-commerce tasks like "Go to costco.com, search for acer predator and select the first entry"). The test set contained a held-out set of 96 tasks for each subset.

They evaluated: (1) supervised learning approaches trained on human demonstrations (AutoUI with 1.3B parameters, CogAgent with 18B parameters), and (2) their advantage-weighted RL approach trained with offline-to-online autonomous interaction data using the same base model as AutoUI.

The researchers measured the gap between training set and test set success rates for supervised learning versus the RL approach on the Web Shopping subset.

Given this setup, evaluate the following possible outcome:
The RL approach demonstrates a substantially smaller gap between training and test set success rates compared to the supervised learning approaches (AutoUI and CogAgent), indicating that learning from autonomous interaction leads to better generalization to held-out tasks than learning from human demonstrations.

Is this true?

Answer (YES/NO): YES